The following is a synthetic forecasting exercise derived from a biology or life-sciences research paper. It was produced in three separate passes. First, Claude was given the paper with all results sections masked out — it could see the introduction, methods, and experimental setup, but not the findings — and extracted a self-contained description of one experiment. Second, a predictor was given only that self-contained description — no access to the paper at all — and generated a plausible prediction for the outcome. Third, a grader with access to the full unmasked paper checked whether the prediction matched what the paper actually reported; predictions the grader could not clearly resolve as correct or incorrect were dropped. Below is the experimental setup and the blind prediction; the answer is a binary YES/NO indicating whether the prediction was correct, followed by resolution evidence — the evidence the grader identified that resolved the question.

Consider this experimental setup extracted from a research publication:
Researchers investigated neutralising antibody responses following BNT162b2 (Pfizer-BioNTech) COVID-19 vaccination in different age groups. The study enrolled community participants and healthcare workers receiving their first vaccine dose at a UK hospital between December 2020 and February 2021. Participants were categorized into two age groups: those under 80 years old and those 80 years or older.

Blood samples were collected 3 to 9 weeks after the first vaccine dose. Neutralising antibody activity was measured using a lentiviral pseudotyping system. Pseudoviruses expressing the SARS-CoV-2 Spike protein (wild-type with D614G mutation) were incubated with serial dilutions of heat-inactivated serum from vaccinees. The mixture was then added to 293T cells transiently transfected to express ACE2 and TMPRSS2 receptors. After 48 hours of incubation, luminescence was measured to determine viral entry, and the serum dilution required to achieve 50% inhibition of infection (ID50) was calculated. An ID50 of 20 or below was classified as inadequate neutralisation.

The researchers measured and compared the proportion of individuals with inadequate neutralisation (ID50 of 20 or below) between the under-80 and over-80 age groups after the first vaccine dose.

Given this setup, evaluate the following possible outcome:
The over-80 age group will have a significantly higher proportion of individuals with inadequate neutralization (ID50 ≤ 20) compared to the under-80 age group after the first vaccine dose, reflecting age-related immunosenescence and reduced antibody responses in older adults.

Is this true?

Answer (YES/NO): YES